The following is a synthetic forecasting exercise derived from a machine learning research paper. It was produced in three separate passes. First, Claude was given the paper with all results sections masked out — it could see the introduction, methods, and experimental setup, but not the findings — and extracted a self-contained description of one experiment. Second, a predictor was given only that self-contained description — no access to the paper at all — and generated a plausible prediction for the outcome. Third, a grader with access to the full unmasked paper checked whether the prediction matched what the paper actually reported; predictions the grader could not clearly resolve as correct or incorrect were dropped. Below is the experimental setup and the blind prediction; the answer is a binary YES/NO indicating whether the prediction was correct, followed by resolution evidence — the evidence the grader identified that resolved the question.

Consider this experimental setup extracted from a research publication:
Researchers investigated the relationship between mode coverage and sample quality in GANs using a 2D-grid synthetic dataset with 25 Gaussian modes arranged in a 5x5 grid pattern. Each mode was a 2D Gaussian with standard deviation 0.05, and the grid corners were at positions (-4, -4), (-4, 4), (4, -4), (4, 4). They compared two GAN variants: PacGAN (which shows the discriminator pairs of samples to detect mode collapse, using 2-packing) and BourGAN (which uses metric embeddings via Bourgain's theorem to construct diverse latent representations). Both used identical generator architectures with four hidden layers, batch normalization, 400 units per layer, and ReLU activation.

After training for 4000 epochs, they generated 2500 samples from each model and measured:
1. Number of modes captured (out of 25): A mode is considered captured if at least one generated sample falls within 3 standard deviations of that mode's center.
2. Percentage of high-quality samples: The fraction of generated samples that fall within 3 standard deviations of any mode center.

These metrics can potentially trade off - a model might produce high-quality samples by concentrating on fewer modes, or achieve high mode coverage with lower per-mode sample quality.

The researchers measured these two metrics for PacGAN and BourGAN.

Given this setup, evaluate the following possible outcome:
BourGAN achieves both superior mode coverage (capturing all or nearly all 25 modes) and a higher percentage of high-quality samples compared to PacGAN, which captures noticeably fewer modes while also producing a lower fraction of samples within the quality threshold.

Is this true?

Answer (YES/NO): NO